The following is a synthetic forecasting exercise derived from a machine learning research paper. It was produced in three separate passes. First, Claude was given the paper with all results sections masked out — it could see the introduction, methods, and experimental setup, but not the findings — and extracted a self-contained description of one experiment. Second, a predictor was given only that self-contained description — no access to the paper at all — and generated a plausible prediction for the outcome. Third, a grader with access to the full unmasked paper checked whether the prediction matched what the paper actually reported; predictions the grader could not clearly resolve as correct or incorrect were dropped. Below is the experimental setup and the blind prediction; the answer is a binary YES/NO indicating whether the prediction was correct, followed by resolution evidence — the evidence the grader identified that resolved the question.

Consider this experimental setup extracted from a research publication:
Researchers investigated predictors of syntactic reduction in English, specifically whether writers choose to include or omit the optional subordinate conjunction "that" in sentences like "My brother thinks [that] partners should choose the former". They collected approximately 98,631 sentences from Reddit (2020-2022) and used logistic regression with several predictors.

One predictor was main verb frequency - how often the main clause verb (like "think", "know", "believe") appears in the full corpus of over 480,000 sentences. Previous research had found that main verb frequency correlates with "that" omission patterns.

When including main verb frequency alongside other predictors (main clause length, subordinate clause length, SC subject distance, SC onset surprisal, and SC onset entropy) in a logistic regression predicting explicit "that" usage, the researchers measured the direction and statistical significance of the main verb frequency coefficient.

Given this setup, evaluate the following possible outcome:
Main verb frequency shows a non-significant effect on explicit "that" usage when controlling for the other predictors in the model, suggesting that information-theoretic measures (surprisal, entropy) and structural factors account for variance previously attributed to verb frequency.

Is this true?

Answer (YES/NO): NO